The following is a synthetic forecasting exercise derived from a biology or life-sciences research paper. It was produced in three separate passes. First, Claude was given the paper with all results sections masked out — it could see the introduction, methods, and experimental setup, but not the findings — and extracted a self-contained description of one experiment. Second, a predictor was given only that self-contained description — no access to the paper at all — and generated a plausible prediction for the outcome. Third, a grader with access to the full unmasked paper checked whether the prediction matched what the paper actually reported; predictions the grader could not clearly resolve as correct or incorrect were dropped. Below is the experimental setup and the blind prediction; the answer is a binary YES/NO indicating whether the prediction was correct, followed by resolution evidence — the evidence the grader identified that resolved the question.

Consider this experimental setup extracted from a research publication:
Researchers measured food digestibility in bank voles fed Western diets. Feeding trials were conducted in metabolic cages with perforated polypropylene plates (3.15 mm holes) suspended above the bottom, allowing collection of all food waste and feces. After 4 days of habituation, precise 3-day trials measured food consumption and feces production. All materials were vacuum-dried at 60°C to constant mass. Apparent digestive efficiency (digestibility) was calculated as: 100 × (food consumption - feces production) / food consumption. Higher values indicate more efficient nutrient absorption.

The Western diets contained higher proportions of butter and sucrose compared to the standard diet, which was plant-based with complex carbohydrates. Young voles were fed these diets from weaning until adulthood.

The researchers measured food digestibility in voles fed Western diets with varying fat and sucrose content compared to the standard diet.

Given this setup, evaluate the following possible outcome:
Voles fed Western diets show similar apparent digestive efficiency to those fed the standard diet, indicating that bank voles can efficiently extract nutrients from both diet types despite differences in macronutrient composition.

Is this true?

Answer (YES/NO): NO